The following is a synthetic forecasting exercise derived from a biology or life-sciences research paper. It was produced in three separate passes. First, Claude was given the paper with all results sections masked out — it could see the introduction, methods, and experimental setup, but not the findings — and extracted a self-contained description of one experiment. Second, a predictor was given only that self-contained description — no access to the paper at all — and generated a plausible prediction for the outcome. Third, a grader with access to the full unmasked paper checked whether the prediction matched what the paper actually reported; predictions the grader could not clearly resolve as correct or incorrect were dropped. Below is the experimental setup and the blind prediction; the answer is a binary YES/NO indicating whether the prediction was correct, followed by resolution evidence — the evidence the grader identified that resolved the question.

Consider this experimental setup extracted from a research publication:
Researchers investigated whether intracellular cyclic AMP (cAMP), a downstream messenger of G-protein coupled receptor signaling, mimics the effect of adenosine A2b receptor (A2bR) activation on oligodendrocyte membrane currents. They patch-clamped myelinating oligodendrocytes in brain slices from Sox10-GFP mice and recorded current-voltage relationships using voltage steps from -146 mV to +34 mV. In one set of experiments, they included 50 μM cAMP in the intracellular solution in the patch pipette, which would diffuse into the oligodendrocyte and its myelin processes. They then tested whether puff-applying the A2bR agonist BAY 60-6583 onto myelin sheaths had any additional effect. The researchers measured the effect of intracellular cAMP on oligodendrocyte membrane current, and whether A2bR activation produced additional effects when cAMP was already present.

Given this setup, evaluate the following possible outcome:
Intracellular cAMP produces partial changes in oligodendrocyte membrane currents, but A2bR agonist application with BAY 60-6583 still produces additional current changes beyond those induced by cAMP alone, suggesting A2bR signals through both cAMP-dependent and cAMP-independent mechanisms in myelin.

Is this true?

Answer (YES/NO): NO